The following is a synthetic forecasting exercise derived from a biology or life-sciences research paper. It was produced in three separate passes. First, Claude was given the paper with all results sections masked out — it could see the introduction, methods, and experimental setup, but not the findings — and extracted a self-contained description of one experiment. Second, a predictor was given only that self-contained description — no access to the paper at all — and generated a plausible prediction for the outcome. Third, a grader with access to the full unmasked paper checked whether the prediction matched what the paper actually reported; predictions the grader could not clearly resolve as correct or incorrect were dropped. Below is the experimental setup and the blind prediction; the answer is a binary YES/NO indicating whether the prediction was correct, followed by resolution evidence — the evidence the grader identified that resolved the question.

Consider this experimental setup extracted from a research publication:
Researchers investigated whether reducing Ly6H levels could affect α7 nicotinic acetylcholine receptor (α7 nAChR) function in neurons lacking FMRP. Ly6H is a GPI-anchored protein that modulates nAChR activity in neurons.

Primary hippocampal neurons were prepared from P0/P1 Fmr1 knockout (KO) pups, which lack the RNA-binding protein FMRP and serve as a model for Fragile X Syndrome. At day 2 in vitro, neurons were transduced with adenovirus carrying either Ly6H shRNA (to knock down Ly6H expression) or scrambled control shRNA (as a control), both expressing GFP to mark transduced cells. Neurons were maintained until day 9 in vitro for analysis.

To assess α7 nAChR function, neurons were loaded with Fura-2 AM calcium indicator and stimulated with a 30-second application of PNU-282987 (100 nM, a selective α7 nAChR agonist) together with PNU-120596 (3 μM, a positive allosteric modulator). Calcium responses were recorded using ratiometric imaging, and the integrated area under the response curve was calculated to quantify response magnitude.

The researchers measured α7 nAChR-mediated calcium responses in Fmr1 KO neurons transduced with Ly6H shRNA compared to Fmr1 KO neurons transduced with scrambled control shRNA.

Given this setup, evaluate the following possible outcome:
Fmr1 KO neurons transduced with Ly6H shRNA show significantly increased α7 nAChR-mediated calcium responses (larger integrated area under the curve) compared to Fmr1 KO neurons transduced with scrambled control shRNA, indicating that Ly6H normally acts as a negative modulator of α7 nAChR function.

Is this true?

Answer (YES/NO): YES